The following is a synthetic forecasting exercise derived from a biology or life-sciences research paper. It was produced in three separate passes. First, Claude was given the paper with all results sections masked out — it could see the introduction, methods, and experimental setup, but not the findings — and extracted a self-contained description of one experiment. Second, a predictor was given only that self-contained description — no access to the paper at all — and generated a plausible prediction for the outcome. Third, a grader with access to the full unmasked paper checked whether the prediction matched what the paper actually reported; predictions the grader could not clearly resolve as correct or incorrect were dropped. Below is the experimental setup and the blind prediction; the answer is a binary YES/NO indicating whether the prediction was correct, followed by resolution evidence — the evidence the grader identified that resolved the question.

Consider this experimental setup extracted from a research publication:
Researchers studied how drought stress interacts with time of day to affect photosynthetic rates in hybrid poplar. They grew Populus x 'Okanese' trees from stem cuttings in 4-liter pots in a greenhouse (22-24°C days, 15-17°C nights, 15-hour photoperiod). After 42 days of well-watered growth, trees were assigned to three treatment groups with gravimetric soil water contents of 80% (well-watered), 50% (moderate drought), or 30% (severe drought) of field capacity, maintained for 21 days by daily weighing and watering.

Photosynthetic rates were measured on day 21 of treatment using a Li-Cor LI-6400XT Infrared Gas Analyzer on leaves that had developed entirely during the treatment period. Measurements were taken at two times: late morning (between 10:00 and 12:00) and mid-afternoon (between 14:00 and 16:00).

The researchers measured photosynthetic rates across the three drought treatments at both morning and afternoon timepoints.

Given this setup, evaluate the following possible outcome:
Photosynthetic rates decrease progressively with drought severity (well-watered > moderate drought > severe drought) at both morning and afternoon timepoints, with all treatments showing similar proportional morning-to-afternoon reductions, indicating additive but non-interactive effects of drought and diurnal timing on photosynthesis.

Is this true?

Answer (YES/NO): YES